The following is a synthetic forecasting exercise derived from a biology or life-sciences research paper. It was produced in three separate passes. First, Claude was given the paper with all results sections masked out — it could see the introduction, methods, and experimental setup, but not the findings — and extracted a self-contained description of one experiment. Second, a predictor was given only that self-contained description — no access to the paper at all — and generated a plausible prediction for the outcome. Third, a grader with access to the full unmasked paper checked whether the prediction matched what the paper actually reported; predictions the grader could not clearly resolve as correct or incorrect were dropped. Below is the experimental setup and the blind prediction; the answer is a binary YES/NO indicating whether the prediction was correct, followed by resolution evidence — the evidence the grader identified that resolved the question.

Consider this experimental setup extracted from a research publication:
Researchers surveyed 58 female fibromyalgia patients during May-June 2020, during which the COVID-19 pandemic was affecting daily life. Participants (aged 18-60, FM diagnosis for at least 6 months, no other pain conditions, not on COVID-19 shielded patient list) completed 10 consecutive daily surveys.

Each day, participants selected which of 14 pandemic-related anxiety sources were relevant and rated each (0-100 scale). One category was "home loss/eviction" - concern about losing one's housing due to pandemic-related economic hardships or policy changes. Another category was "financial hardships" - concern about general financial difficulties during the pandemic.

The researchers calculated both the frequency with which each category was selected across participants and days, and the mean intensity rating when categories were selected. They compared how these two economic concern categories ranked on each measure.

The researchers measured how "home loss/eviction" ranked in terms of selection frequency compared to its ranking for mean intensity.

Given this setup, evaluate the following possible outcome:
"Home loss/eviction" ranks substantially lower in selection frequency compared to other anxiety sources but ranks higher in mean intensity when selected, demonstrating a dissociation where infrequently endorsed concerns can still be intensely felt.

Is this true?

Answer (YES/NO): NO